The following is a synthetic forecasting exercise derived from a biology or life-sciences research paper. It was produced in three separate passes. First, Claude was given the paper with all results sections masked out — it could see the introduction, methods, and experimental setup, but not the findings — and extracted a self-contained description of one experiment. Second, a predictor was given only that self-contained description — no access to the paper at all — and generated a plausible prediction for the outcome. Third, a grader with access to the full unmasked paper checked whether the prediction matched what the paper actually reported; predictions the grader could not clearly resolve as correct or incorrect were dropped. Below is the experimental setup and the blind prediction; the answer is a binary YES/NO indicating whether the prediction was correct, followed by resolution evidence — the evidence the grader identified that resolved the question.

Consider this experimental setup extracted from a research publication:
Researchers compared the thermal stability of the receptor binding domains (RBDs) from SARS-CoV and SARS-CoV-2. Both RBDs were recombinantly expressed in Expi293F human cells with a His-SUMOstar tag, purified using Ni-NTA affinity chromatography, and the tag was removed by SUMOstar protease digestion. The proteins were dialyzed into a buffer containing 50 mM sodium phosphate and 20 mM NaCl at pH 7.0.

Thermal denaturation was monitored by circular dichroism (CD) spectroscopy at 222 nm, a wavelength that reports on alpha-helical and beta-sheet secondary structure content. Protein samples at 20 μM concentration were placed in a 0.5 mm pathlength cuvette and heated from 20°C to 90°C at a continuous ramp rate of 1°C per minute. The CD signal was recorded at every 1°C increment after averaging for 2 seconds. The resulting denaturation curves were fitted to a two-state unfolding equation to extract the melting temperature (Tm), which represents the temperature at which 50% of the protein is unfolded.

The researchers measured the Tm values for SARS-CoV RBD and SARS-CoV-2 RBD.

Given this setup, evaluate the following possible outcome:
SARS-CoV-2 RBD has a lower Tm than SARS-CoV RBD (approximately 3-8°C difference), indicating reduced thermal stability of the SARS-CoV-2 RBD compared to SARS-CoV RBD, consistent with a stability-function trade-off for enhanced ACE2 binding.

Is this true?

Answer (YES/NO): NO